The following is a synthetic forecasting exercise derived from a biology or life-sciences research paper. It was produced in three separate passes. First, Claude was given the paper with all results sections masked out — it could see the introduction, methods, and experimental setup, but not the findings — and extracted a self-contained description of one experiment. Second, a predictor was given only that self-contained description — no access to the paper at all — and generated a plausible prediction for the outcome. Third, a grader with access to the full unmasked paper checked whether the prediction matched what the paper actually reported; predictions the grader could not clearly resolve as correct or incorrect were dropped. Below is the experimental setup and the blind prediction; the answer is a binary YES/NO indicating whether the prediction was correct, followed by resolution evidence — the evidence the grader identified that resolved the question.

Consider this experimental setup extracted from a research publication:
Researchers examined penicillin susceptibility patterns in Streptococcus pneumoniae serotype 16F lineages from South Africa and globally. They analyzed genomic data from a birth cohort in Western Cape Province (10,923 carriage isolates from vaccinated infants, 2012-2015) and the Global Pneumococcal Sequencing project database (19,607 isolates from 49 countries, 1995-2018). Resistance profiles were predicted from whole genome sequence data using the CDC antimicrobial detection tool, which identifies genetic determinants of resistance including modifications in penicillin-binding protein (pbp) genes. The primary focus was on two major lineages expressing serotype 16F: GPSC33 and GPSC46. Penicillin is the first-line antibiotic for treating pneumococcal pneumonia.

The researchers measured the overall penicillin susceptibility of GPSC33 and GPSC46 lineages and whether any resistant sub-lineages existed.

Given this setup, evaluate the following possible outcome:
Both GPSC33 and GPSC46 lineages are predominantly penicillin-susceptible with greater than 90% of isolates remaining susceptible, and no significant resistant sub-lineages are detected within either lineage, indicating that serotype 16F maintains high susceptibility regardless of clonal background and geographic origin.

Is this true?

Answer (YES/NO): NO